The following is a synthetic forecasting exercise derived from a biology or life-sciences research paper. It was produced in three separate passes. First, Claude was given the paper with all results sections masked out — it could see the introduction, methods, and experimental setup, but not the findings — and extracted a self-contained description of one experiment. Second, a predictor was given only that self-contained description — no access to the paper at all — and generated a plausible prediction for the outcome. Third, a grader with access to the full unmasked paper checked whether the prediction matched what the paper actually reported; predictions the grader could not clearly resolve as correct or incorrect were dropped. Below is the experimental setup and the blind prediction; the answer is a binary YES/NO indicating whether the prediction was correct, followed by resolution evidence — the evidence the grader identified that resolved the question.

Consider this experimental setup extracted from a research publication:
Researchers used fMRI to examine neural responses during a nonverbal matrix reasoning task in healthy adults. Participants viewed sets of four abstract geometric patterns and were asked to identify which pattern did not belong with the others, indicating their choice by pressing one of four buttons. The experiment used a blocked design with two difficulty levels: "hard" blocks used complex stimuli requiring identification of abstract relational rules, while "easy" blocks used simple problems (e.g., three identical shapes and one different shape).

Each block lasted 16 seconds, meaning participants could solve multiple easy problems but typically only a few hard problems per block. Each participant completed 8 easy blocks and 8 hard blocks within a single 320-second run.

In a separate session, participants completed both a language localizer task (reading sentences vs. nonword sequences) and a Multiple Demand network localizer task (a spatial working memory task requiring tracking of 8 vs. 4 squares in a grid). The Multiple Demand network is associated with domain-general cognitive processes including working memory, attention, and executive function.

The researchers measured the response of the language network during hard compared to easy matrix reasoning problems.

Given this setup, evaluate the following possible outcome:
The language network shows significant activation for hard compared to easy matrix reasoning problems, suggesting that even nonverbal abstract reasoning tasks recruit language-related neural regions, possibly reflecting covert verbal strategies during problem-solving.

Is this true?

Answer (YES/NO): NO